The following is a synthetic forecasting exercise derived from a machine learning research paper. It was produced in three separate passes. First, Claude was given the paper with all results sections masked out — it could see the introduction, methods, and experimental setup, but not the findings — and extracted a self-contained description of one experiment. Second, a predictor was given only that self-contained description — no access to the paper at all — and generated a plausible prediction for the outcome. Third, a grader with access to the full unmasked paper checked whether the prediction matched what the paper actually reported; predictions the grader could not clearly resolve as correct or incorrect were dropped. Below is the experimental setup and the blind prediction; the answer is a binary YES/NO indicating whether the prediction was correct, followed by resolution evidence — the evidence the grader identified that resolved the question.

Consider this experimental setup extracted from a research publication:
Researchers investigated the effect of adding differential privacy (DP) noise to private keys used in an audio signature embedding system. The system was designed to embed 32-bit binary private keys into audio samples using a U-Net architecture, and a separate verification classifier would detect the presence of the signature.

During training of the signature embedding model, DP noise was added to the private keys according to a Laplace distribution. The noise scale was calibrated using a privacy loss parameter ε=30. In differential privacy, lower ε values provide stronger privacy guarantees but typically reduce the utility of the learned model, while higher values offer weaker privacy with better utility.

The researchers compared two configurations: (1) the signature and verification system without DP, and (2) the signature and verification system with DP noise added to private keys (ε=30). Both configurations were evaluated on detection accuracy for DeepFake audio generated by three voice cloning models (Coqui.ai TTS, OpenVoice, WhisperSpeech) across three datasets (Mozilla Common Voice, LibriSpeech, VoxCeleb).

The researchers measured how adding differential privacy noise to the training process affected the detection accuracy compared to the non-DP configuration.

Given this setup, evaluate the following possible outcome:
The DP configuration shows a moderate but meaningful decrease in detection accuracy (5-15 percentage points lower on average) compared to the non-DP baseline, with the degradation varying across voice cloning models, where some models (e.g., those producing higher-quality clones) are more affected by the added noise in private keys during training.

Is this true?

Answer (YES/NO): NO